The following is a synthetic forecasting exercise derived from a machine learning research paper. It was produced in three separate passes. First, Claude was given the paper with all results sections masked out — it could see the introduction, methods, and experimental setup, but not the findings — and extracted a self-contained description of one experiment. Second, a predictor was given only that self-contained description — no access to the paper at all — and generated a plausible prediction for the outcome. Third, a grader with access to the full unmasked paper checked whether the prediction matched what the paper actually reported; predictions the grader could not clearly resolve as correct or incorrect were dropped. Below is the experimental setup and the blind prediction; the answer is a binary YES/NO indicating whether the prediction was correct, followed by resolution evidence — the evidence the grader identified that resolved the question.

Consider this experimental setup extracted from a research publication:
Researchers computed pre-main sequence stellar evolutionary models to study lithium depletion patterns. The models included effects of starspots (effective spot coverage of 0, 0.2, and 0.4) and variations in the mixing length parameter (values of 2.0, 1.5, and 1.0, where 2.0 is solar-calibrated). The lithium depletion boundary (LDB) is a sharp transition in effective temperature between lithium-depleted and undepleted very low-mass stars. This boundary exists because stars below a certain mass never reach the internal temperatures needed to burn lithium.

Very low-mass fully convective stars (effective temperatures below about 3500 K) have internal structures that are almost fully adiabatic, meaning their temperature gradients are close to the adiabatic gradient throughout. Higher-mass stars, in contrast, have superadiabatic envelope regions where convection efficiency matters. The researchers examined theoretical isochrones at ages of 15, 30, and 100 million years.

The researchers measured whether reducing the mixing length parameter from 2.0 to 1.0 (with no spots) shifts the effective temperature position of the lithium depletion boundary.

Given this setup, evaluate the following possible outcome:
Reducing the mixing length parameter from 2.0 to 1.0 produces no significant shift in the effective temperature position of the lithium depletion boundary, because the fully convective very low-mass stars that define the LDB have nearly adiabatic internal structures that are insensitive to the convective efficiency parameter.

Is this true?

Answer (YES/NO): YES